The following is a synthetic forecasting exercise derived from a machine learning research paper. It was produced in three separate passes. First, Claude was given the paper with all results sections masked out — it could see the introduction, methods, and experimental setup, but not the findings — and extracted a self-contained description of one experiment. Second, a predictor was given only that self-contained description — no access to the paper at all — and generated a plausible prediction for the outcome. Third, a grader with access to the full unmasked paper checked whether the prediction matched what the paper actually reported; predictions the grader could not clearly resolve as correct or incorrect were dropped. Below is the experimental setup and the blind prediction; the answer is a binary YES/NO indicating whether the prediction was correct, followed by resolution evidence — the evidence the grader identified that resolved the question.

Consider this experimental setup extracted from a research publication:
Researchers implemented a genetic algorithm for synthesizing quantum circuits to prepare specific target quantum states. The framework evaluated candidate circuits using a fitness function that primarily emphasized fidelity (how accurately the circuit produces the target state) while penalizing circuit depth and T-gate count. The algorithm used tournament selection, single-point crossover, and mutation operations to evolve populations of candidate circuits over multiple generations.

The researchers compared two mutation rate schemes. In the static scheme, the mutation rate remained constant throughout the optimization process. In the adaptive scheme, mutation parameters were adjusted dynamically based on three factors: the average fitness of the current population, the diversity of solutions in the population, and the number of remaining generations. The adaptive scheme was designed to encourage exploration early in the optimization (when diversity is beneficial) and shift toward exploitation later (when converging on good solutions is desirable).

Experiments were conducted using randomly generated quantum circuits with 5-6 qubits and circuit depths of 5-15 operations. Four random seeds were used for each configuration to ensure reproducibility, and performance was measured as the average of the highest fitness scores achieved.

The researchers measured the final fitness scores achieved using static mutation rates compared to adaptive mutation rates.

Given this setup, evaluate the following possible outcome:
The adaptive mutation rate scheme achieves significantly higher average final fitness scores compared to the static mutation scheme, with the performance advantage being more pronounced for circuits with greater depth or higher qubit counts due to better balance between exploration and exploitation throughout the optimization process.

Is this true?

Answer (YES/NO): NO